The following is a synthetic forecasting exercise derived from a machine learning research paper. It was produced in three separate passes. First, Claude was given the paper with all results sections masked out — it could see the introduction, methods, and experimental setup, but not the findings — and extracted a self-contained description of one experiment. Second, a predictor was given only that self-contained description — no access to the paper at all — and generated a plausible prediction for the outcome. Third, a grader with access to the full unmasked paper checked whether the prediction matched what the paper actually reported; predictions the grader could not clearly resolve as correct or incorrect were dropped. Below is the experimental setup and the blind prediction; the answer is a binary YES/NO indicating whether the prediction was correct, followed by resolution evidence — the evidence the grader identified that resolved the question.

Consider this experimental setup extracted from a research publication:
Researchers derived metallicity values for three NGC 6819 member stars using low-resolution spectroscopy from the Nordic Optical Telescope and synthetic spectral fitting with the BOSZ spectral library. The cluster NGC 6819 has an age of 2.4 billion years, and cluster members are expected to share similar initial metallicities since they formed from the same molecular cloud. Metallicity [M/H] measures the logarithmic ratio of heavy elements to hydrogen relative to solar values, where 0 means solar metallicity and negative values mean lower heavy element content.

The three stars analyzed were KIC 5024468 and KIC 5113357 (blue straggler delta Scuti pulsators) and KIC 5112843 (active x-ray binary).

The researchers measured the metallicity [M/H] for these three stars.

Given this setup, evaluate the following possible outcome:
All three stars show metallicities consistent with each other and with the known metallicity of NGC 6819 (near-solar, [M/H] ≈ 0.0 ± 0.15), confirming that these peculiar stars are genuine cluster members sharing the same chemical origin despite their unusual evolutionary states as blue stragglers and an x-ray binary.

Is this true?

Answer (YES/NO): NO